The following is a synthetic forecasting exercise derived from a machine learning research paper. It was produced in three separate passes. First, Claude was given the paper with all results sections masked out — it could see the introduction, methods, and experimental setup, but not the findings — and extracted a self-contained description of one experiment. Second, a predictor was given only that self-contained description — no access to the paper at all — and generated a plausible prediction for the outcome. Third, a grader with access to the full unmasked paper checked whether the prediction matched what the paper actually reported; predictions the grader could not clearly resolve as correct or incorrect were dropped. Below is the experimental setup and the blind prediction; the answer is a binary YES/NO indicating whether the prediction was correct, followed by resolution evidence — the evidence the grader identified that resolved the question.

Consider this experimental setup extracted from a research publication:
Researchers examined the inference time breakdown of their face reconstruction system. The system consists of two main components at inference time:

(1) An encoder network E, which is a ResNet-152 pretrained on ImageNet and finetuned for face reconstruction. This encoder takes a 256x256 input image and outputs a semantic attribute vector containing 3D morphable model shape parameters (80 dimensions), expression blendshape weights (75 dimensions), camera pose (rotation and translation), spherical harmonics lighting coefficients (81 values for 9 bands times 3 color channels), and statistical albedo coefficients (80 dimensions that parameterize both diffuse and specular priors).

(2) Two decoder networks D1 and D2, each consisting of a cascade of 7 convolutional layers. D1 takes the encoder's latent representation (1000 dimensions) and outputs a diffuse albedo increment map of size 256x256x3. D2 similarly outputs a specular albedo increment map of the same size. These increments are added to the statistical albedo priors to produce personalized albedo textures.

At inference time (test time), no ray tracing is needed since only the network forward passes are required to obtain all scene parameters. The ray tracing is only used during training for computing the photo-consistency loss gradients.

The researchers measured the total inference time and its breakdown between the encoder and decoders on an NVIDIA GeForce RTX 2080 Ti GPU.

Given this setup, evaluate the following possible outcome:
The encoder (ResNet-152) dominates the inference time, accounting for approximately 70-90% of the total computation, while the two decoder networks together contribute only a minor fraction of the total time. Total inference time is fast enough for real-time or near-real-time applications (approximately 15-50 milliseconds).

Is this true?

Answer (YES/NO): NO